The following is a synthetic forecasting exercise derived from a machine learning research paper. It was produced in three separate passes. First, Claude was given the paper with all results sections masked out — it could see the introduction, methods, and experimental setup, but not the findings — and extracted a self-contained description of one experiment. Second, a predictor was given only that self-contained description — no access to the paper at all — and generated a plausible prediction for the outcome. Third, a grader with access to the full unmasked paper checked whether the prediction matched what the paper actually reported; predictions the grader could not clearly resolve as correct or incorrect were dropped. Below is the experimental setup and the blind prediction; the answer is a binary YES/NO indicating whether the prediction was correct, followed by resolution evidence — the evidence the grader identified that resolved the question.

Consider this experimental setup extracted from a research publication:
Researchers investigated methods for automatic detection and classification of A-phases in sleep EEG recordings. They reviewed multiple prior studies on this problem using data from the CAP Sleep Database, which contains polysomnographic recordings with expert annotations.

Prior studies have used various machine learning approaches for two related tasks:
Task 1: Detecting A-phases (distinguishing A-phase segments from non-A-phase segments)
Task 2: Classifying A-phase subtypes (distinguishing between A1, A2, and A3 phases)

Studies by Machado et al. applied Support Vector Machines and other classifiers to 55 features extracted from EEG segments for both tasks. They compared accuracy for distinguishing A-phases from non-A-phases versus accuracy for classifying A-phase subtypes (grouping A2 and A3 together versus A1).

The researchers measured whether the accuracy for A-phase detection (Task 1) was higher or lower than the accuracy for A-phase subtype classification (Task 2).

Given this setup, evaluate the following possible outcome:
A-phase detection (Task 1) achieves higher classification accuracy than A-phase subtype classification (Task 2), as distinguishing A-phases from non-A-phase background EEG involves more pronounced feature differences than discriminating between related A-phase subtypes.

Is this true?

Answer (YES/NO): YES